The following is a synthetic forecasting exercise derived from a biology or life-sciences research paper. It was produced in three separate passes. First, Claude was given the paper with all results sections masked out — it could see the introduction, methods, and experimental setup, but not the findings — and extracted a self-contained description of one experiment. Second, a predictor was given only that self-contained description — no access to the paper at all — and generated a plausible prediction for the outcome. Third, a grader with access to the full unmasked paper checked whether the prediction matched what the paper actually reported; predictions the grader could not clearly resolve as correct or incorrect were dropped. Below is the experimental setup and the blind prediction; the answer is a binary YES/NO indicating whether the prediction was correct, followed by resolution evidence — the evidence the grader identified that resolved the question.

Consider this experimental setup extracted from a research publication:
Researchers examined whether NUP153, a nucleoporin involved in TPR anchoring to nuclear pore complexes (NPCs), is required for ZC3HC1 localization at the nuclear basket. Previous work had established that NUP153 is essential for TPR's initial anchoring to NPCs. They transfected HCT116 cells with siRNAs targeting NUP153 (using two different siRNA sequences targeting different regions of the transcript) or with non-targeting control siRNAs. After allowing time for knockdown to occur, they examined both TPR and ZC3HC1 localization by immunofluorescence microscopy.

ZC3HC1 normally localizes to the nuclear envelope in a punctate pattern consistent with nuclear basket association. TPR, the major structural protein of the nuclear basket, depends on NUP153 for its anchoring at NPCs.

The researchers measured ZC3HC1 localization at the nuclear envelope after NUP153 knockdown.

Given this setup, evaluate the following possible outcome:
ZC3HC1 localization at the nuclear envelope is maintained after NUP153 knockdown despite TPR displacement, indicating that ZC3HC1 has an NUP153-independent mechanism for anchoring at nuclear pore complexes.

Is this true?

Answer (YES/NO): NO